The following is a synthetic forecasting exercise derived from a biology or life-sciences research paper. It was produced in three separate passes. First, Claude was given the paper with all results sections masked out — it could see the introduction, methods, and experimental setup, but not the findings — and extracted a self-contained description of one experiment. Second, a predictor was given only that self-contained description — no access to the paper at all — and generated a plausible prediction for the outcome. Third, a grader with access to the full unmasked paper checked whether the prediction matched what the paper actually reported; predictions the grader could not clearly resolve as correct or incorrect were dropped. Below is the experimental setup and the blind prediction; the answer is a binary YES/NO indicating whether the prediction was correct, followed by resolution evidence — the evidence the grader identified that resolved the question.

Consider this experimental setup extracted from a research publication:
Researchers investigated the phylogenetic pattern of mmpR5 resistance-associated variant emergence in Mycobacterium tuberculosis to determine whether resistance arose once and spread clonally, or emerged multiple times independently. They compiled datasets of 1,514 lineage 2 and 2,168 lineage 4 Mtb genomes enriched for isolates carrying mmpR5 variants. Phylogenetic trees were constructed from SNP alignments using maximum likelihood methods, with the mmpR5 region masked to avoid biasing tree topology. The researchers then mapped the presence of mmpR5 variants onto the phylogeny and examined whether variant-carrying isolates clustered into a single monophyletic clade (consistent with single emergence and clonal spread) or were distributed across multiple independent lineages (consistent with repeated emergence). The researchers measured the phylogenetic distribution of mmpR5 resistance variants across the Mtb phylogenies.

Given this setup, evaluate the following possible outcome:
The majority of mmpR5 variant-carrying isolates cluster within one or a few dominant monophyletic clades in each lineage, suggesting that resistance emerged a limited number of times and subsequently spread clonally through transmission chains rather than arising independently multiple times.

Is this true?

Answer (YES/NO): NO